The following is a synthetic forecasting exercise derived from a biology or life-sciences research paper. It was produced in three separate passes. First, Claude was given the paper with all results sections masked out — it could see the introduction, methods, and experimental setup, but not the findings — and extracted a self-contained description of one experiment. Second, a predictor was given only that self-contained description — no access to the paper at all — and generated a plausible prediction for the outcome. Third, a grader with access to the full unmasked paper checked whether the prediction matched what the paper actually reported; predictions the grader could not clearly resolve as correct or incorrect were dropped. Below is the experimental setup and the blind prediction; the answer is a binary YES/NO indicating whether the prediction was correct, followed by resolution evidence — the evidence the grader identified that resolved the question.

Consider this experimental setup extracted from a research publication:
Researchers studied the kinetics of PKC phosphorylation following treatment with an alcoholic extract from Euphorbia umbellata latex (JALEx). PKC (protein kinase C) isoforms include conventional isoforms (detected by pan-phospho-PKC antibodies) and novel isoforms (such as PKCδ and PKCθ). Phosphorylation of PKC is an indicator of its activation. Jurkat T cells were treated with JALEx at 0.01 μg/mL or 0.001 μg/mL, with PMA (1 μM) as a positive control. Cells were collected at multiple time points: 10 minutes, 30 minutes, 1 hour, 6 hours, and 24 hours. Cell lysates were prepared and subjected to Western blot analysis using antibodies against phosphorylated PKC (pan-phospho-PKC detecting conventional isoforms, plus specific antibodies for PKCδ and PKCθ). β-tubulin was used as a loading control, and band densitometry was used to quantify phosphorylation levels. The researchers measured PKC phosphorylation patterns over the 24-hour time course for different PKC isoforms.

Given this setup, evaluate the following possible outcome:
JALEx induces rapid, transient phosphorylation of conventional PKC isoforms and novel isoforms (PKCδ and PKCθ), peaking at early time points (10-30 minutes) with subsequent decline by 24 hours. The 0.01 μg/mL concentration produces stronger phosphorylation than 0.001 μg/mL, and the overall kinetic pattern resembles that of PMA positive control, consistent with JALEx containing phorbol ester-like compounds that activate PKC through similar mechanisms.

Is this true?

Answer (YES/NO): NO